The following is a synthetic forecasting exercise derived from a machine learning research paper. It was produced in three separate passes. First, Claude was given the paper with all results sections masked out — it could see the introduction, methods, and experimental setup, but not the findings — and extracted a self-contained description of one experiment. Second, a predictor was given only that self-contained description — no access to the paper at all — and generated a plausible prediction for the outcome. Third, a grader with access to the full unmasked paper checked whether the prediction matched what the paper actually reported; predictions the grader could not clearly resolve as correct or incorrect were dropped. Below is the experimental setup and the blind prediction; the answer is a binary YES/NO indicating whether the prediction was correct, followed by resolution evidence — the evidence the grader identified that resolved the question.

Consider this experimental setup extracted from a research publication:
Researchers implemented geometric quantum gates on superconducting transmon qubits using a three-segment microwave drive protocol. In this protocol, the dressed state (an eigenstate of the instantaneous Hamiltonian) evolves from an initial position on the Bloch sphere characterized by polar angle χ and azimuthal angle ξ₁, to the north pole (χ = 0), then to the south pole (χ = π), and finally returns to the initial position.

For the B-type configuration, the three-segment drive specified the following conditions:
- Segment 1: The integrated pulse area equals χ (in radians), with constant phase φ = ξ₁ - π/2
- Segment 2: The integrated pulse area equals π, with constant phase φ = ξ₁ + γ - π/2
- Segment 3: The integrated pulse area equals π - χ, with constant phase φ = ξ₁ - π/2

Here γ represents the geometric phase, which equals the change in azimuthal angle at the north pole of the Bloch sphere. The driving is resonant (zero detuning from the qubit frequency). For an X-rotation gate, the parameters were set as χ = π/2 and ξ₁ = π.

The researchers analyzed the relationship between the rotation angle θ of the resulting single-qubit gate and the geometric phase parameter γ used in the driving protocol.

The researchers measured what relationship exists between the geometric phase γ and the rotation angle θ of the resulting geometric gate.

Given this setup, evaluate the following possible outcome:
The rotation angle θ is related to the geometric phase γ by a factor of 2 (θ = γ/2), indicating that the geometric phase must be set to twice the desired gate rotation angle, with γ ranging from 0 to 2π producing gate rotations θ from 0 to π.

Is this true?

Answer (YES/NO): NO